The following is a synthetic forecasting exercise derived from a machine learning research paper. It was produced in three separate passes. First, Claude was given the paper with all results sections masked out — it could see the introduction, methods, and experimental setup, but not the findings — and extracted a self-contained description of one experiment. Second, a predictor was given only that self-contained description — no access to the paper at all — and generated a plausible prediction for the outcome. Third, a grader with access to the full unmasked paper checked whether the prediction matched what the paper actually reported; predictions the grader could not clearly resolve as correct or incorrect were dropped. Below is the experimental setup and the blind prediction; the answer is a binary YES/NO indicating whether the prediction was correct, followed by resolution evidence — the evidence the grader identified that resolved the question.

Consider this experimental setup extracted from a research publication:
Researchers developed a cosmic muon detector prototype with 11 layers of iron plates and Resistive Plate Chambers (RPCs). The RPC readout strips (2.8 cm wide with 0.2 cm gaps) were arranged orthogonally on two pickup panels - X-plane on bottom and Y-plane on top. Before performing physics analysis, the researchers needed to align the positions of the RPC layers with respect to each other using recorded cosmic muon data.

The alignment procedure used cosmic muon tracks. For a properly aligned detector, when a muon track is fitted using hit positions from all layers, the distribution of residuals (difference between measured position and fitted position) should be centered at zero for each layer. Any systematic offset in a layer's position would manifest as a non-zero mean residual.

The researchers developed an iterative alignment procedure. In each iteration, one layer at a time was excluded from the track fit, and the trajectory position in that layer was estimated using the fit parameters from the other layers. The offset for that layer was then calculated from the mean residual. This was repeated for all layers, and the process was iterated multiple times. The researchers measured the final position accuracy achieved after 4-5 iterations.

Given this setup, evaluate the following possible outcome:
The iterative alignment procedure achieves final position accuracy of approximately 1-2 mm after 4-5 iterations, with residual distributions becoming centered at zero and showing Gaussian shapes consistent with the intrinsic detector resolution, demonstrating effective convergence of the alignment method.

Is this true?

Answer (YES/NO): NO